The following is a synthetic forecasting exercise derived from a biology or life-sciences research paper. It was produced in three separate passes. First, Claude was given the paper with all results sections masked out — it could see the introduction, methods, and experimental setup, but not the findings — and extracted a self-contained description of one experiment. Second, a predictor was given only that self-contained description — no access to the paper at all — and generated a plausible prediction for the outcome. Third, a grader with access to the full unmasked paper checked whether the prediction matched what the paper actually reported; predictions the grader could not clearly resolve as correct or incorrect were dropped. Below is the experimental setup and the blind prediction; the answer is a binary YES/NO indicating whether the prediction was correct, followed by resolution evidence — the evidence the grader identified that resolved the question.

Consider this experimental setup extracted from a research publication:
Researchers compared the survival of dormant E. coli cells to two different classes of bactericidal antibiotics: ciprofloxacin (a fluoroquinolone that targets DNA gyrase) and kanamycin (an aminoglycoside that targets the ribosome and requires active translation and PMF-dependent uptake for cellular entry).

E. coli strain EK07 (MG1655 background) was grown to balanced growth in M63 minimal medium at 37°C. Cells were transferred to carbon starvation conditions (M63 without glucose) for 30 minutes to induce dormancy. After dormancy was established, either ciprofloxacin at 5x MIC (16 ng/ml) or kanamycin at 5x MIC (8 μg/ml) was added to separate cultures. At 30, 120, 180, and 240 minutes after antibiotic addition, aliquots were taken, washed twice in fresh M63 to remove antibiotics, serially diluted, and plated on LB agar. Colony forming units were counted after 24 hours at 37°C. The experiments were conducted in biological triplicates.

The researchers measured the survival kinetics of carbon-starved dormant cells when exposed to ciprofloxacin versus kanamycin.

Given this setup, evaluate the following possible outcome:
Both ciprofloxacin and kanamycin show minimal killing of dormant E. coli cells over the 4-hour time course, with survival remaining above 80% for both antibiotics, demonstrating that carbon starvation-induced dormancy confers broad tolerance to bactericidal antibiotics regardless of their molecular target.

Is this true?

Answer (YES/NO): NO